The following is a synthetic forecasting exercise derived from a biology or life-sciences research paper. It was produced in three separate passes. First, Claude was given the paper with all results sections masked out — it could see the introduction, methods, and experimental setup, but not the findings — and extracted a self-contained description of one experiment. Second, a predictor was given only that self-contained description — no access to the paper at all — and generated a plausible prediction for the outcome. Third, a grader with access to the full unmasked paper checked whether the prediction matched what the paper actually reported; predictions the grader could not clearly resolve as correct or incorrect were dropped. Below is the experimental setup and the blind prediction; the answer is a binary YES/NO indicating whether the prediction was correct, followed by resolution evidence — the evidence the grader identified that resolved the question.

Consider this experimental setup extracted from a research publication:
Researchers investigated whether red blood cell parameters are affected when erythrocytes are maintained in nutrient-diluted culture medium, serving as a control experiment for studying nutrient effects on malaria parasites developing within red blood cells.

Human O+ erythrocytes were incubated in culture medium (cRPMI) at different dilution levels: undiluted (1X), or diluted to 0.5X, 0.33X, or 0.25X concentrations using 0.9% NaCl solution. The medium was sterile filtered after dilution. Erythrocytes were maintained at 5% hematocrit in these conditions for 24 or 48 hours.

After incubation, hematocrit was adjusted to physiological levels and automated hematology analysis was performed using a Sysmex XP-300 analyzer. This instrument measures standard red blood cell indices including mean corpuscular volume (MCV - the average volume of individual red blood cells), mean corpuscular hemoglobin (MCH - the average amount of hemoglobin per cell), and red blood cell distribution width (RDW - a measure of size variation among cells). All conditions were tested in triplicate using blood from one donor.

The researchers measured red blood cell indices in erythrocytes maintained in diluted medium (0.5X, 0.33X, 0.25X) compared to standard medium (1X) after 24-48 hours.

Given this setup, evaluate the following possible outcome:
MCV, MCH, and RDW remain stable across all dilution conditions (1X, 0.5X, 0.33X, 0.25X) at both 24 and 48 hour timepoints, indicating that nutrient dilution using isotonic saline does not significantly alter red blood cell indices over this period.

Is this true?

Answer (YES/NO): YES